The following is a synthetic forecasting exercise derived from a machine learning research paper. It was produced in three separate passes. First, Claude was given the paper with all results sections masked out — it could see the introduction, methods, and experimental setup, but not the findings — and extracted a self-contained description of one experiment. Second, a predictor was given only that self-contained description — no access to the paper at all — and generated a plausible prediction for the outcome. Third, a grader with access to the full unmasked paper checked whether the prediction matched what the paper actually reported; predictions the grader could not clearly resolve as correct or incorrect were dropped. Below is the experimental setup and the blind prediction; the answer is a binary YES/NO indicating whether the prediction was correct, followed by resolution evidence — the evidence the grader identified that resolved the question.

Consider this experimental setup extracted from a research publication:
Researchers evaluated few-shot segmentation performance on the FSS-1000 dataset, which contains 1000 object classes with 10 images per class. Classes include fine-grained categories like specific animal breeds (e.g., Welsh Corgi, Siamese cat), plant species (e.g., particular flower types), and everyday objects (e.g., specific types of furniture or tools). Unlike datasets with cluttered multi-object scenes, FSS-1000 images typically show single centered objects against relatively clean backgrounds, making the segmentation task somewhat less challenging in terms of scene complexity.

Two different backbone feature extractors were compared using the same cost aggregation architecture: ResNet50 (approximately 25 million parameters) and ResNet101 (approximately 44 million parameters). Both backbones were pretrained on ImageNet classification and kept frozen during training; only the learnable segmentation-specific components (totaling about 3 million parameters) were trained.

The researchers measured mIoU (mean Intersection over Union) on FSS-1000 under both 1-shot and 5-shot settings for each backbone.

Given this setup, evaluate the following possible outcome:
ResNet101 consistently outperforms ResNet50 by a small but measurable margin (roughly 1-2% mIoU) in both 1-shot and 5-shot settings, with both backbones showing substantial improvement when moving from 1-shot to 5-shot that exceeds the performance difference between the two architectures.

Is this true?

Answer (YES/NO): NO